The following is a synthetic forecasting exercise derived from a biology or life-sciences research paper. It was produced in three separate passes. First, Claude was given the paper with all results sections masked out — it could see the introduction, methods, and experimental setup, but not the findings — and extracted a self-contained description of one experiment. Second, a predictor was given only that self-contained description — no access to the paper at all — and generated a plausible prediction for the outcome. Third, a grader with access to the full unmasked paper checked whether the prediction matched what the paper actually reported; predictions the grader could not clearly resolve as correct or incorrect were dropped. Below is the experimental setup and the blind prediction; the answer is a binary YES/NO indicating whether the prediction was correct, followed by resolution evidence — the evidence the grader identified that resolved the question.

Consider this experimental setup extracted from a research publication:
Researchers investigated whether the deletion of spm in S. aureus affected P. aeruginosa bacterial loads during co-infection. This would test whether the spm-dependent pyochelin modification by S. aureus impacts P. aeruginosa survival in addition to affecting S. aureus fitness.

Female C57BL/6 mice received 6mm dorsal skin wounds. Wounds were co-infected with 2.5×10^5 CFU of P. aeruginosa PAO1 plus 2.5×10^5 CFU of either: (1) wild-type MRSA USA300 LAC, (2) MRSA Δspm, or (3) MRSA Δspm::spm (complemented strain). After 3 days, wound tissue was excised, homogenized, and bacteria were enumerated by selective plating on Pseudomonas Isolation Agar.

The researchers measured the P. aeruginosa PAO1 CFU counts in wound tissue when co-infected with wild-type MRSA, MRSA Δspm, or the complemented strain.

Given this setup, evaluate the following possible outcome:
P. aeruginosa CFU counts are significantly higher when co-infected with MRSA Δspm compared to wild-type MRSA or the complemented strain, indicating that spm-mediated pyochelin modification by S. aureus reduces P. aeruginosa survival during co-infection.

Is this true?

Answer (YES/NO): NO